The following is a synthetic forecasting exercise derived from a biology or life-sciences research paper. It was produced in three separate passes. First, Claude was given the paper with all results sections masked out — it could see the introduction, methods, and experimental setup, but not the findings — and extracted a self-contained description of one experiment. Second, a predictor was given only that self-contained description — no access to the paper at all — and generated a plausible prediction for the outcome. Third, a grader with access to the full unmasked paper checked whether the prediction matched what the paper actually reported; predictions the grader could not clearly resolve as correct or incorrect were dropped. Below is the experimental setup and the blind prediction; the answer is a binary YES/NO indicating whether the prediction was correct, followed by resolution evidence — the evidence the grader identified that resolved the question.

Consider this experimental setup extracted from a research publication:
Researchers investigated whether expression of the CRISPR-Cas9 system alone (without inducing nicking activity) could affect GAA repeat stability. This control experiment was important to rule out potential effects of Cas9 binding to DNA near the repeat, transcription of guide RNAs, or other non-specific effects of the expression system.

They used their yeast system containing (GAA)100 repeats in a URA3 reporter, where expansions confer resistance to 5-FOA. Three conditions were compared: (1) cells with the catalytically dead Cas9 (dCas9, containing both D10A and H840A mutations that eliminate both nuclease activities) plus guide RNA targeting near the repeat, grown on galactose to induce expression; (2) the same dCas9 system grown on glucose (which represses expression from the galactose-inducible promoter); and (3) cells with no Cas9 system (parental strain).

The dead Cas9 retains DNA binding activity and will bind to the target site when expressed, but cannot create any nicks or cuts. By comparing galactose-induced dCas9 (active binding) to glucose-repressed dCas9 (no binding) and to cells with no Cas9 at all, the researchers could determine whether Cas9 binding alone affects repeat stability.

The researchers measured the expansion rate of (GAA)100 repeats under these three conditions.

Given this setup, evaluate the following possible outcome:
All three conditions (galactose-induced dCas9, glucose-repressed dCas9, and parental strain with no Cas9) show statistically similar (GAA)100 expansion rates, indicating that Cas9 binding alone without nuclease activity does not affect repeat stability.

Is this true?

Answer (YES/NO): NO